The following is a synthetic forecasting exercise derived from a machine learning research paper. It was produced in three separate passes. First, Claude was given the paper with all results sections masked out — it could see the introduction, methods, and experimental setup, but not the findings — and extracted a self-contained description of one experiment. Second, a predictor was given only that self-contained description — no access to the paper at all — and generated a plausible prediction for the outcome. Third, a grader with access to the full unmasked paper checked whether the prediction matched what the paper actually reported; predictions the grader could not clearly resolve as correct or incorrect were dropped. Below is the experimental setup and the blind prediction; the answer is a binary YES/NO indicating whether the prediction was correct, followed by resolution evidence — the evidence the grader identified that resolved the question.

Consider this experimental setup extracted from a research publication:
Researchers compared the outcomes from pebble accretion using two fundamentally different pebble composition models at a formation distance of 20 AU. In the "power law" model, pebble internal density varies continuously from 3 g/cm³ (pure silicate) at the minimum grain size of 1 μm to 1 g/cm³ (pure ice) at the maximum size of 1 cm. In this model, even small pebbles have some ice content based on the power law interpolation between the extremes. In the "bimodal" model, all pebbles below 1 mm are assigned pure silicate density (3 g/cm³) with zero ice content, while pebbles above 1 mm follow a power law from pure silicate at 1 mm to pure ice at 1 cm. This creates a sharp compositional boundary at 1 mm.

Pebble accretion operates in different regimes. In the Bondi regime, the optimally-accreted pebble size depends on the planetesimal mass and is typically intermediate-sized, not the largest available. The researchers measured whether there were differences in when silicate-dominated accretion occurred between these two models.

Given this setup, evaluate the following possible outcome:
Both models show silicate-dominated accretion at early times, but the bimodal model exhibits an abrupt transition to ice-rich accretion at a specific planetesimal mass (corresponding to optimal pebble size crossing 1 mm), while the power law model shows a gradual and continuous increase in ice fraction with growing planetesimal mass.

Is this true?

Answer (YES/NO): NO